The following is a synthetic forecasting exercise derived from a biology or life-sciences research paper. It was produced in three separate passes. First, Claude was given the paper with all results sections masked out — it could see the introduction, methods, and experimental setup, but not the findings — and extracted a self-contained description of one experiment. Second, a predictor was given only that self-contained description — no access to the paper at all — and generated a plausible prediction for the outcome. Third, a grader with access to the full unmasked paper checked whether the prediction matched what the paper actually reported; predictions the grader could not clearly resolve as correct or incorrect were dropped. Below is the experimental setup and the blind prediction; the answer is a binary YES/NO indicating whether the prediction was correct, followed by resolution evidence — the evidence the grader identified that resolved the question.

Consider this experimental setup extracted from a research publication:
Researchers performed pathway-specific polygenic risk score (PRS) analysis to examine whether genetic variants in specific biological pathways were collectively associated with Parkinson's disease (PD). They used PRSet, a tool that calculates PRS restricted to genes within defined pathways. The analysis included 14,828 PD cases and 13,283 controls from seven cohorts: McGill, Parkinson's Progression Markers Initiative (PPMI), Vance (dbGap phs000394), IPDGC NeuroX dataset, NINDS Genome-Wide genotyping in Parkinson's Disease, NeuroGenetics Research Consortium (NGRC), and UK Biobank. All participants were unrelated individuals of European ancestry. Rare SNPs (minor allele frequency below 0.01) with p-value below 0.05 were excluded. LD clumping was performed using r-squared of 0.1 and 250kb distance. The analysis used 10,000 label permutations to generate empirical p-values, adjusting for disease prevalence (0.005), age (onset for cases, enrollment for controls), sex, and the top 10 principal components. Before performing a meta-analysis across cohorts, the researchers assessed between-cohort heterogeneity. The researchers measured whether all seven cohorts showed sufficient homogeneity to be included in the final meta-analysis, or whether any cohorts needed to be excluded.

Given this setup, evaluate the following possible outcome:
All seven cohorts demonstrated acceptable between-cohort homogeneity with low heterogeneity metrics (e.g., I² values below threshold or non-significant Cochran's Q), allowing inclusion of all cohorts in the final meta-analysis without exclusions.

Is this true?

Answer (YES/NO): NO